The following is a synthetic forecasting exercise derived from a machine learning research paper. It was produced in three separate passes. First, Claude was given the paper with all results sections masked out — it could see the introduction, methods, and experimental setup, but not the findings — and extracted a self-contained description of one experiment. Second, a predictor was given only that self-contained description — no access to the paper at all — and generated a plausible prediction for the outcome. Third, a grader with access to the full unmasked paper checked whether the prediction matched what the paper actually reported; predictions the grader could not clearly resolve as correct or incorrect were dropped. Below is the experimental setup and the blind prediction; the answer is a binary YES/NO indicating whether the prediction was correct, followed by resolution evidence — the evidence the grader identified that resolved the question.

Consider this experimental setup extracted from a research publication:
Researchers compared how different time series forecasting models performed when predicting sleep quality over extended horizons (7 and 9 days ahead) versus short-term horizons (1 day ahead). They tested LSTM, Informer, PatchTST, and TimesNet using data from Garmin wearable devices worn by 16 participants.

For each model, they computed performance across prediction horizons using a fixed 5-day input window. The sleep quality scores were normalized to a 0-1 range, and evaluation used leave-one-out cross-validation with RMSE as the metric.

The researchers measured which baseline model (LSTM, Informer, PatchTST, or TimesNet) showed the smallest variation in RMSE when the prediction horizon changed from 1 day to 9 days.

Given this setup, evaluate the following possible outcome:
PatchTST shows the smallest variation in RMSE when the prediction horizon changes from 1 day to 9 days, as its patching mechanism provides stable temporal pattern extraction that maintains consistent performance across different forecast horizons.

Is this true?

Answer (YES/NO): NO